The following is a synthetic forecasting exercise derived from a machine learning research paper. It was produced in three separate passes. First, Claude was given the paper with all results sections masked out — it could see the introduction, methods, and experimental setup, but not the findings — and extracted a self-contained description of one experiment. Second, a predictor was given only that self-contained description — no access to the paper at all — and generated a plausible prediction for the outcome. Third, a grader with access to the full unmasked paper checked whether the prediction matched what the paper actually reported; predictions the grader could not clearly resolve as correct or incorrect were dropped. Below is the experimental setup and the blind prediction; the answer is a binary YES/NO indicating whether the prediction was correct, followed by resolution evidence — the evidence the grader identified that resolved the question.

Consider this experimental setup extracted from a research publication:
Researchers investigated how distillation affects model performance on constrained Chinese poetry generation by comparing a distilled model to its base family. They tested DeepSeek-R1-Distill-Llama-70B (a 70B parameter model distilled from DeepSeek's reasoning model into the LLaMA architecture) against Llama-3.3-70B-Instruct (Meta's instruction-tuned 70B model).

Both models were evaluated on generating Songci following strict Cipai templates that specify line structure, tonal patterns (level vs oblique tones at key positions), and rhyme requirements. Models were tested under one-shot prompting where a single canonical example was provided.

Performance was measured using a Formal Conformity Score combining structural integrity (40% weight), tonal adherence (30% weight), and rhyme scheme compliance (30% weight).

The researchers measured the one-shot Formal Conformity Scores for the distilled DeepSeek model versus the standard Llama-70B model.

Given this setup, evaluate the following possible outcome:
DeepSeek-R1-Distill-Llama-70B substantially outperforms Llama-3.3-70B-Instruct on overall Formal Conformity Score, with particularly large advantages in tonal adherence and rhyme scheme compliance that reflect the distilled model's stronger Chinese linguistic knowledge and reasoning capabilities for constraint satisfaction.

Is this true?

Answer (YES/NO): NO